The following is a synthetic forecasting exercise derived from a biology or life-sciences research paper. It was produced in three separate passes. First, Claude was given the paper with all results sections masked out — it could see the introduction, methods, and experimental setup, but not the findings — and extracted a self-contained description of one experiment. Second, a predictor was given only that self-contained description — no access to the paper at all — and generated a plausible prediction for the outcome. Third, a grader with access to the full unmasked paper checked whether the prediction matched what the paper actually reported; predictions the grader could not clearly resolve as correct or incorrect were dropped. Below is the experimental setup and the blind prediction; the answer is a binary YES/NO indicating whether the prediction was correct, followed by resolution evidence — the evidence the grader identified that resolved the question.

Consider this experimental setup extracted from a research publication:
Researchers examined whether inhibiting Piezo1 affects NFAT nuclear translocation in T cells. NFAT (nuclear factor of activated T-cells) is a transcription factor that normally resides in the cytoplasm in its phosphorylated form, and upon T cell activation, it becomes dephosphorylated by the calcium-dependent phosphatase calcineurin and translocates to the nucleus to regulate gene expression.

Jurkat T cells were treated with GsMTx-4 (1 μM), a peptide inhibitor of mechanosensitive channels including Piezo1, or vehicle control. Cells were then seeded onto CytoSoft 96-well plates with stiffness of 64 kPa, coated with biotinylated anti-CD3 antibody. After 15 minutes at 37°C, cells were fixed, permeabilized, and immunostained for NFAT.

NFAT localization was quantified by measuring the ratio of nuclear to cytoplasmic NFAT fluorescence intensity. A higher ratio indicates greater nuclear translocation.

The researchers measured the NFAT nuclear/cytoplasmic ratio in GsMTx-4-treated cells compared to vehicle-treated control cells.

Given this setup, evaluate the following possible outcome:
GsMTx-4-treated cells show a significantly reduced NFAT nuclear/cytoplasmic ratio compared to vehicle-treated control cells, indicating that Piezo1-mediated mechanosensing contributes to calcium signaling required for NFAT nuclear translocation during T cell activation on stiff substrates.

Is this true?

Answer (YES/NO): NO